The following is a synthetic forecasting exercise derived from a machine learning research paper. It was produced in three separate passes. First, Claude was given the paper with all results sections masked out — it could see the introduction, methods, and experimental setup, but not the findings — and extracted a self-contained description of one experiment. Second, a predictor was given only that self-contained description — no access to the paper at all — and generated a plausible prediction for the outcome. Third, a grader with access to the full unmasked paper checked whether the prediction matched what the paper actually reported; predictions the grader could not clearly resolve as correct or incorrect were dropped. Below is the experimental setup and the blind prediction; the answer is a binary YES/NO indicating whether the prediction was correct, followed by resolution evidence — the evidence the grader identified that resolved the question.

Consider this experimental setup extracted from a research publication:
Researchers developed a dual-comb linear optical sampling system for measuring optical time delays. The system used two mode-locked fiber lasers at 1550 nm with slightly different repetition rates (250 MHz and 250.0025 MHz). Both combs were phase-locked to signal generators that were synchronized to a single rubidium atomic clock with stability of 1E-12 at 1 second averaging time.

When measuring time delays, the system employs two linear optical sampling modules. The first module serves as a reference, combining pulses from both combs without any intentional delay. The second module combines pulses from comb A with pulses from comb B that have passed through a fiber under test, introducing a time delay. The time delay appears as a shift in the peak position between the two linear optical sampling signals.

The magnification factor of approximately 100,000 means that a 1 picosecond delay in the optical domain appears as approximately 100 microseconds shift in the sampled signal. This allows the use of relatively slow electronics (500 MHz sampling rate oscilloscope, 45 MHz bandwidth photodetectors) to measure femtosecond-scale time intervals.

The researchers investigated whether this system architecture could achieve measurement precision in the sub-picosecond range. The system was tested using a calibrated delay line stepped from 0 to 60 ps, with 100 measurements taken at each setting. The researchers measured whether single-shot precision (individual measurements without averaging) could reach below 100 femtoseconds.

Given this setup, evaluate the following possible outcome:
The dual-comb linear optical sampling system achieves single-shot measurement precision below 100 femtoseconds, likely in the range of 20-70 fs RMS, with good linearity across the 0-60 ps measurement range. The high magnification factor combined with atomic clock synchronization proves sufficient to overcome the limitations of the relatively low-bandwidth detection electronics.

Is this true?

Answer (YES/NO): NO